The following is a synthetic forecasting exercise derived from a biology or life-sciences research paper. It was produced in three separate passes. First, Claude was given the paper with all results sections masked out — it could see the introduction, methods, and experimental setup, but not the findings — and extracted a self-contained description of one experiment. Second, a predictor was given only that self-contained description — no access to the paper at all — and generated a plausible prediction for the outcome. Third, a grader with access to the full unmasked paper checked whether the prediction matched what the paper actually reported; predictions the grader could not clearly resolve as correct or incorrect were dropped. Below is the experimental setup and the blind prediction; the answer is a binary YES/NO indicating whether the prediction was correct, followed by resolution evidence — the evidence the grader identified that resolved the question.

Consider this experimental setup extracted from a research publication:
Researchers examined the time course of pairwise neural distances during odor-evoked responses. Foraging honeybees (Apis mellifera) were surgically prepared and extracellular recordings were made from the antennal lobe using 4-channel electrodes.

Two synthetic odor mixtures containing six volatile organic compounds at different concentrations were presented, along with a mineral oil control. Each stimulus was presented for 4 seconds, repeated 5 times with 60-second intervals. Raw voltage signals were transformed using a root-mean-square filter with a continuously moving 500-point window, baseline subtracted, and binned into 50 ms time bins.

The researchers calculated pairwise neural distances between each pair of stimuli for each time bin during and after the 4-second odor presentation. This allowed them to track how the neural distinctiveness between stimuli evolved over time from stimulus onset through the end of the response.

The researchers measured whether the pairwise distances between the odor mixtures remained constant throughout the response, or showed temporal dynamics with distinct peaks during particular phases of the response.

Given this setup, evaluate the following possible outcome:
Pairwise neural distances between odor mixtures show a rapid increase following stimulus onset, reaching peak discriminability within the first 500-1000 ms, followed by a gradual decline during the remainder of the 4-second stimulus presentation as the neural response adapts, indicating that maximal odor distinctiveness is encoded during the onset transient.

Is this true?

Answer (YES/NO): YES